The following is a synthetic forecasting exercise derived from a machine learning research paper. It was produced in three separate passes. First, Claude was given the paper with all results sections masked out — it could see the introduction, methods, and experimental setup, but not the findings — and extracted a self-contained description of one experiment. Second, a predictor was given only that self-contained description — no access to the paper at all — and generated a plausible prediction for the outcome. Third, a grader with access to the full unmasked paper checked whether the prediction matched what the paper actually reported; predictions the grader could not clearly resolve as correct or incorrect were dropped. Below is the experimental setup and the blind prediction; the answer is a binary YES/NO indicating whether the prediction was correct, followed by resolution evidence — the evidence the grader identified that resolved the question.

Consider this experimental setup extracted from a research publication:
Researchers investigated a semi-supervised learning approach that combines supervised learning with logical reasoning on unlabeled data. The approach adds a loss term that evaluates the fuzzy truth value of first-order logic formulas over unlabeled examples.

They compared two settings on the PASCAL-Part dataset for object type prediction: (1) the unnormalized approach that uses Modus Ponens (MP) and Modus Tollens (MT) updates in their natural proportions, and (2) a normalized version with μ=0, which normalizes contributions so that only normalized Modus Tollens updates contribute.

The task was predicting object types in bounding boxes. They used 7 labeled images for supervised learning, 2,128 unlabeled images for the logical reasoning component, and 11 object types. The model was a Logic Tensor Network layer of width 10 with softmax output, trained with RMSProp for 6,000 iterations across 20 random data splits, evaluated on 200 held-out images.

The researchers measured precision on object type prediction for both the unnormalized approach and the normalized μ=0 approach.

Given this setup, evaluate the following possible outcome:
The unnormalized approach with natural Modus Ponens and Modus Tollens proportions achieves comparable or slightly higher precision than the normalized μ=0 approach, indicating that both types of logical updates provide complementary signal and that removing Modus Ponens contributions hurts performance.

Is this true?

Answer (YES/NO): NO